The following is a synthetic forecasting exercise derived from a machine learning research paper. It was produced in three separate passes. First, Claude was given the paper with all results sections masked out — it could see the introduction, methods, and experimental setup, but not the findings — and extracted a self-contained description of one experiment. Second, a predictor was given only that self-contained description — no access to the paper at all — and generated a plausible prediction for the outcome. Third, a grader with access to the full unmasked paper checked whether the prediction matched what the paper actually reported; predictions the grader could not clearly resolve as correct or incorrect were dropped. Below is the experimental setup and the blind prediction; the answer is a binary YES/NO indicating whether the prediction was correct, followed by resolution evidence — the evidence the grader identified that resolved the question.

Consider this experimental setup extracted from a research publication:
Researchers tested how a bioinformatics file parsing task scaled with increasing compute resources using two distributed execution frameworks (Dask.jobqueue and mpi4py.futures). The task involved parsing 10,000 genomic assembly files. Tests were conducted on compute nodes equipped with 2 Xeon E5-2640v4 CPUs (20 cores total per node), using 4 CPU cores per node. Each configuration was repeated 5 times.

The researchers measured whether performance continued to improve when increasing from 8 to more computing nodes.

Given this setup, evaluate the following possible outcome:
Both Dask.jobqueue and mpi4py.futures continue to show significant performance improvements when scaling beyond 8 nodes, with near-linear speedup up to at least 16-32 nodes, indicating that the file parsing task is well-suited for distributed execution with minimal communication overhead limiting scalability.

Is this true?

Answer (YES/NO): NO